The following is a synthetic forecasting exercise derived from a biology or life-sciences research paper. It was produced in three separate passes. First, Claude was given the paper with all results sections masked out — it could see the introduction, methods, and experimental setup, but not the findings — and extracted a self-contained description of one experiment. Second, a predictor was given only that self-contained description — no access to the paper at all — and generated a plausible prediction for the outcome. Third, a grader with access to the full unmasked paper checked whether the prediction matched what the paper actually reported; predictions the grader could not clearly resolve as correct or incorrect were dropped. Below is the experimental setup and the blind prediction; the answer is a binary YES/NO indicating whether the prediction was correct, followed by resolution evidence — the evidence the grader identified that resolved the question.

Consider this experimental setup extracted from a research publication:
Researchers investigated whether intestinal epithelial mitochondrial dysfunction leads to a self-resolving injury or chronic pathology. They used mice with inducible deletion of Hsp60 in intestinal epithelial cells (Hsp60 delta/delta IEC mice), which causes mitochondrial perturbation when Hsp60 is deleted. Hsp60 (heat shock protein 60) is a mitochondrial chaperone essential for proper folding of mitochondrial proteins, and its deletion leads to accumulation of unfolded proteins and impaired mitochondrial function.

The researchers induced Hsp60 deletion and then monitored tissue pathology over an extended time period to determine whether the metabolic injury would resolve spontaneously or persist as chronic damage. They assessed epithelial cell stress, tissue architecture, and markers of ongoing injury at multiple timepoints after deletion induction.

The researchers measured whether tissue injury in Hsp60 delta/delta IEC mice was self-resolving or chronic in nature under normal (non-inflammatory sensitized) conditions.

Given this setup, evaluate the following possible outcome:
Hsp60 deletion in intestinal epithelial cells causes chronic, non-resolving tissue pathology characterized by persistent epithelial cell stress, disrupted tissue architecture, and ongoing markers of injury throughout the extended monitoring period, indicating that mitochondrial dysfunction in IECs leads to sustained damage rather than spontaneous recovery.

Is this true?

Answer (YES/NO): NO